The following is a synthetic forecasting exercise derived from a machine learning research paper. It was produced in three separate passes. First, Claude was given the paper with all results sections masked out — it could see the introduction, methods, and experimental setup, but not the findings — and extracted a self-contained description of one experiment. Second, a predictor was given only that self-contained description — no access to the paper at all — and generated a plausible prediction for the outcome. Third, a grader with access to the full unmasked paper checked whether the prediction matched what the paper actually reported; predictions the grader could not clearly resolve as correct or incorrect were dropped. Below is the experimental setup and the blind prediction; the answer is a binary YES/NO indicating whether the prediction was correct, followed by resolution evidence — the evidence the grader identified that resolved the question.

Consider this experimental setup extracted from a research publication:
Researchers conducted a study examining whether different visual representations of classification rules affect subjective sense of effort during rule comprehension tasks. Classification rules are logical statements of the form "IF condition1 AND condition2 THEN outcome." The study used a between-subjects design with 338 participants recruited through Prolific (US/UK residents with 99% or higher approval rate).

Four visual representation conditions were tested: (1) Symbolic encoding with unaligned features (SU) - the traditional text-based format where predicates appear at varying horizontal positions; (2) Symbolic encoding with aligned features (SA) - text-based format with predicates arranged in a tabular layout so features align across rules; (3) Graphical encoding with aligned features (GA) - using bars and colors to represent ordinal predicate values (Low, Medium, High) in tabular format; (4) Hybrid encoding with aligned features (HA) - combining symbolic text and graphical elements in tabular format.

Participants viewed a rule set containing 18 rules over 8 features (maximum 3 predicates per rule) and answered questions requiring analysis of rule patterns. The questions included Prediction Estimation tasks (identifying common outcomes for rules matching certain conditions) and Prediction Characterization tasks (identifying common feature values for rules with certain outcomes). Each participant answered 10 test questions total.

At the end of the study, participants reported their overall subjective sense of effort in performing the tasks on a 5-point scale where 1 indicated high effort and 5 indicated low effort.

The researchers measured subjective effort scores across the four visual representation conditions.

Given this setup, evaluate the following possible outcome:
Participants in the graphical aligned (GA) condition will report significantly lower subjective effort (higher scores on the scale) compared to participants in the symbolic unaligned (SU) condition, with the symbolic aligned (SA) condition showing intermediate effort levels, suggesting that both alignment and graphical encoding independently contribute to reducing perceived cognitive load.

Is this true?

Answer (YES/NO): NO